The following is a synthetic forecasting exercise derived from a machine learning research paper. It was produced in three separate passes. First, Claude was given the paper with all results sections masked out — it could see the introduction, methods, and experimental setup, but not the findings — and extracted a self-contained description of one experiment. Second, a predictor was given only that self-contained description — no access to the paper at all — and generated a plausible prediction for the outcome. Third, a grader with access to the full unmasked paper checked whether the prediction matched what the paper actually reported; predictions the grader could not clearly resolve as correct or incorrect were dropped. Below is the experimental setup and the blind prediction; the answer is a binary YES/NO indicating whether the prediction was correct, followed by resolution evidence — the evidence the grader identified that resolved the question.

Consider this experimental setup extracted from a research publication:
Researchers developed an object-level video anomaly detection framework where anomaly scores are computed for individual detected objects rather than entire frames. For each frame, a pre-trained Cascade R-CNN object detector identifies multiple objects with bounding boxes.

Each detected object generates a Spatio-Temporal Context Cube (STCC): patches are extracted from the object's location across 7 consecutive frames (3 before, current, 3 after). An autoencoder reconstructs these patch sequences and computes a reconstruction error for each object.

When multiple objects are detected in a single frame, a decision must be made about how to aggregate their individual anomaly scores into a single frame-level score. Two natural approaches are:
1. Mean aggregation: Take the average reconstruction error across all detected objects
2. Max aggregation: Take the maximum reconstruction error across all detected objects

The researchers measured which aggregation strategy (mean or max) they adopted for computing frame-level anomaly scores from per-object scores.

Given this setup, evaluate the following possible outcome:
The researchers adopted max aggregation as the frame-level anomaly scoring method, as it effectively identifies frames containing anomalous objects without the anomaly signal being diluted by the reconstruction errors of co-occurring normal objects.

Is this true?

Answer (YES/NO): YES